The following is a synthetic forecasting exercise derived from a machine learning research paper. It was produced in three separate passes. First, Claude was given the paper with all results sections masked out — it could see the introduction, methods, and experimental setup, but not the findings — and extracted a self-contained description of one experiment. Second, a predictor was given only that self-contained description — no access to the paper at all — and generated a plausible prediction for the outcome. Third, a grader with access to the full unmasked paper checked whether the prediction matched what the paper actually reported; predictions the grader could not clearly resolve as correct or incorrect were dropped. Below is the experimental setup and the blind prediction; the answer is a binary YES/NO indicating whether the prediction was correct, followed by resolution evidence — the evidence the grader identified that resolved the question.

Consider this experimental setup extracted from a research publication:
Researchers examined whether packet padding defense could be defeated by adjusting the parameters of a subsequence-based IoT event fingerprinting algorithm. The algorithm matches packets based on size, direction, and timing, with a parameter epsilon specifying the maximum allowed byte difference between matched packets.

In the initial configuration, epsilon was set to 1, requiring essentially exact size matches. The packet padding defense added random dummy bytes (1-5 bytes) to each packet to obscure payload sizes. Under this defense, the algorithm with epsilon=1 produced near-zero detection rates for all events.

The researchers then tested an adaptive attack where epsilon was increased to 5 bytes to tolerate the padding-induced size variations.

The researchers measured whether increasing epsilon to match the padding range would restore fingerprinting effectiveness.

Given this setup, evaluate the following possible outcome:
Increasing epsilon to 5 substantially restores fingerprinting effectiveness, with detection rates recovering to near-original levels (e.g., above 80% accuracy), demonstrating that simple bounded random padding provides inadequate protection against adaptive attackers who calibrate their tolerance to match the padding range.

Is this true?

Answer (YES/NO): YES